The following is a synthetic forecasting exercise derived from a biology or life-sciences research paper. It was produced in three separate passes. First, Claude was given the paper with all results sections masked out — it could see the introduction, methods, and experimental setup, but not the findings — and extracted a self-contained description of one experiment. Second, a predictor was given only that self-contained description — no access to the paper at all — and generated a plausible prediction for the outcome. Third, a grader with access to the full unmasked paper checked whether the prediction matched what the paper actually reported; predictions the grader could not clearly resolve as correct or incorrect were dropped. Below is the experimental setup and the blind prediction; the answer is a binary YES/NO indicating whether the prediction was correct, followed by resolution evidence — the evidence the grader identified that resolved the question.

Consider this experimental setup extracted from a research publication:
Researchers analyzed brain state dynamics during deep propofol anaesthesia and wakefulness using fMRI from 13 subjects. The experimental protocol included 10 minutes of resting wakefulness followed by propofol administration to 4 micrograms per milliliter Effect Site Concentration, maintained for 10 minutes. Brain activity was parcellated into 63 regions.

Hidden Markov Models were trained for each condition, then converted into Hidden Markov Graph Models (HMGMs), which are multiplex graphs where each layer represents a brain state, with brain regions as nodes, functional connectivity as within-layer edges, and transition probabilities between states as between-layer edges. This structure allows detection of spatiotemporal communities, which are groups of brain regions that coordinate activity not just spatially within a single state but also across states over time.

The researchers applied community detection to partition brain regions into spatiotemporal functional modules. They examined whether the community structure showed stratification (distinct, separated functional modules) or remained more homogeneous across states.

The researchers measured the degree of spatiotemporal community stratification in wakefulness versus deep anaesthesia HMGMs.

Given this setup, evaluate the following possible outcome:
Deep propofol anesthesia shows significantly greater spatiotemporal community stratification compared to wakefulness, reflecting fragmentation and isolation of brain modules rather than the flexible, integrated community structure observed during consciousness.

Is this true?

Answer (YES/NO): YES